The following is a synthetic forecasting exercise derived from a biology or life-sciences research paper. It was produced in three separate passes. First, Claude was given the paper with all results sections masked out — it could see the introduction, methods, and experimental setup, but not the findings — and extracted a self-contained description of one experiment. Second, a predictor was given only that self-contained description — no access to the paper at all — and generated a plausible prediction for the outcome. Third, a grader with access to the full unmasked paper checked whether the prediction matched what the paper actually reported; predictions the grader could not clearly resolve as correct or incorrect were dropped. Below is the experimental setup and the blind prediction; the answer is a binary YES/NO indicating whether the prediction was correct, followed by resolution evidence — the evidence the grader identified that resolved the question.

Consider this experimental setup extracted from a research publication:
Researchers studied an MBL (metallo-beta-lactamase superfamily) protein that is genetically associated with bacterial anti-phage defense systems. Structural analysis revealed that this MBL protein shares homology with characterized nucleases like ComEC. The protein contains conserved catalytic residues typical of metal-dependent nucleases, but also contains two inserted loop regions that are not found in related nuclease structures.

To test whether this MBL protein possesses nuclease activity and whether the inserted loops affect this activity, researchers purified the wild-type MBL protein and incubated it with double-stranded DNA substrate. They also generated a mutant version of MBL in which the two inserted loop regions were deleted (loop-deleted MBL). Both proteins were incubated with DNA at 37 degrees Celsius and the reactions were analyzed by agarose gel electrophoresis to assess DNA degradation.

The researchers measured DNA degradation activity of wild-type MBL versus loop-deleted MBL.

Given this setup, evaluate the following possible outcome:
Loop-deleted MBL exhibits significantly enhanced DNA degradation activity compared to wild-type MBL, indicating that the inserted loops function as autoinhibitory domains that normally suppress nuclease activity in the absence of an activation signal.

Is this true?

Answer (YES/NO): YES